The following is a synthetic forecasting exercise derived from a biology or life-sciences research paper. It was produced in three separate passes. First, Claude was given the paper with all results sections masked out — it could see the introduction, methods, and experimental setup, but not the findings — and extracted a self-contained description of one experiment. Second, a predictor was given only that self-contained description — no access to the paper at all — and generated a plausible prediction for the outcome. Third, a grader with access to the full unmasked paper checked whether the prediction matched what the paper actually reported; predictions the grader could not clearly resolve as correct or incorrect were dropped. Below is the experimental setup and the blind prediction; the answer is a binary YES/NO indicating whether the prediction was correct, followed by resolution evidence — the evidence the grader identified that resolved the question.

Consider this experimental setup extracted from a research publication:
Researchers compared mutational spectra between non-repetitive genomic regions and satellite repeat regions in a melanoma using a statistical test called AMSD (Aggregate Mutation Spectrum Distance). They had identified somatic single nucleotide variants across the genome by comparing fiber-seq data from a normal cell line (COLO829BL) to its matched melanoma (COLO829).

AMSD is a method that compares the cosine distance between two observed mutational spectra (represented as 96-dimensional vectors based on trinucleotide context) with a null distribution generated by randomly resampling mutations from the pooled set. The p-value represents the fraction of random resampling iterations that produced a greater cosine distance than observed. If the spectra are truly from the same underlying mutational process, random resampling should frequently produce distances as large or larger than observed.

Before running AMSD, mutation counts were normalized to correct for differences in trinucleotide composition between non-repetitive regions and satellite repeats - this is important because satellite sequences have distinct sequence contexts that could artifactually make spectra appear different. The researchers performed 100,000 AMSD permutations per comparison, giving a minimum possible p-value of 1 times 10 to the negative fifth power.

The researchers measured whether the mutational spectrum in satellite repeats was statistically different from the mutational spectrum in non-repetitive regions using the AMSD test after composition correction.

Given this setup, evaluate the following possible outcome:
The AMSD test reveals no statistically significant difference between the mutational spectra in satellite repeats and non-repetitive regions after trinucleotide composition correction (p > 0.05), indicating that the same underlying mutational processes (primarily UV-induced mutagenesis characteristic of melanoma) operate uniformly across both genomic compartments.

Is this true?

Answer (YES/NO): YES